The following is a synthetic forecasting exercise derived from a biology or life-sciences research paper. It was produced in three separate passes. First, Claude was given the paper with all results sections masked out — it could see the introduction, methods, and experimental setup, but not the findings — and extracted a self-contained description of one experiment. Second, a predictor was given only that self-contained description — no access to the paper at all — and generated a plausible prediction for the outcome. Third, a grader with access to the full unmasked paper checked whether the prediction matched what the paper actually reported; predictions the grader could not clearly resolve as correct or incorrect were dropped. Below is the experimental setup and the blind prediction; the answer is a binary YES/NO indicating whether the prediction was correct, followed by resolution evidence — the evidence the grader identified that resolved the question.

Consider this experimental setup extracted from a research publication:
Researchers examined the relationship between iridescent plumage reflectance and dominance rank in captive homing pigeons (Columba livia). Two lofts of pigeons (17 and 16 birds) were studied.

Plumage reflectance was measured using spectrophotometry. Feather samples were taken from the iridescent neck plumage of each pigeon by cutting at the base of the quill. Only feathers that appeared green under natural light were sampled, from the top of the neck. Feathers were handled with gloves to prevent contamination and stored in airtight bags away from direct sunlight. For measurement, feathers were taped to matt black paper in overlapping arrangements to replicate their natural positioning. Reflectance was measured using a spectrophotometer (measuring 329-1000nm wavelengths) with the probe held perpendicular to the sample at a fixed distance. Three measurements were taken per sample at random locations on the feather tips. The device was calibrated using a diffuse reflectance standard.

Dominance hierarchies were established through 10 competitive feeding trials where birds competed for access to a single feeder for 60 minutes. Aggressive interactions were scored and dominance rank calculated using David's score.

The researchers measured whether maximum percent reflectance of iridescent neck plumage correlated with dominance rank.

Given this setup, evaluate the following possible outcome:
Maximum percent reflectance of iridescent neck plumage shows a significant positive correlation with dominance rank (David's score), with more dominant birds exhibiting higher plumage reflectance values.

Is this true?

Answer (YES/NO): NO